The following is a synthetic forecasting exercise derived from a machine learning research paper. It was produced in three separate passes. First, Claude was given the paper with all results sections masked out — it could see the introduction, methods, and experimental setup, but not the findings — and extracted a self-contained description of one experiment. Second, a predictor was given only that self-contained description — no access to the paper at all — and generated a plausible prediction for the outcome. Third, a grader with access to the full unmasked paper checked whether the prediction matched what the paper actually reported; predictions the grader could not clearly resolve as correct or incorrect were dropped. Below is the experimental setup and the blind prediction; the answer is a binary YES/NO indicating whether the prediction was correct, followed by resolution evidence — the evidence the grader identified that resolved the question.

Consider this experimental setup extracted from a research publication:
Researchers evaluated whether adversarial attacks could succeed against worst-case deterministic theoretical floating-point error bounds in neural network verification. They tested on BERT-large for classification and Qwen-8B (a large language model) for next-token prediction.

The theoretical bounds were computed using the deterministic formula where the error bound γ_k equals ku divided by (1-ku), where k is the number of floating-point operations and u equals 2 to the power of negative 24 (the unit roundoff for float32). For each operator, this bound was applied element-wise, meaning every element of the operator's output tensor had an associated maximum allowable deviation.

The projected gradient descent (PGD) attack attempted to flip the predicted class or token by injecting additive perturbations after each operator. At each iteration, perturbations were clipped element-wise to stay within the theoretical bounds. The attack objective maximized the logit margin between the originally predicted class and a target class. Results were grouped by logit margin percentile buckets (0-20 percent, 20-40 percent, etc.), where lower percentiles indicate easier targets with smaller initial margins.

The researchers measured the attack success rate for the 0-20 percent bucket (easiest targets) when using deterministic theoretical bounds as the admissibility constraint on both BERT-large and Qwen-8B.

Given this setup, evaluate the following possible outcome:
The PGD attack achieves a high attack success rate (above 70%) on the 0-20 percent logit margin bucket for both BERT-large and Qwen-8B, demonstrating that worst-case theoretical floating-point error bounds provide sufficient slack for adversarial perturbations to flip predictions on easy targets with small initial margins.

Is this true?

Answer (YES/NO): NO